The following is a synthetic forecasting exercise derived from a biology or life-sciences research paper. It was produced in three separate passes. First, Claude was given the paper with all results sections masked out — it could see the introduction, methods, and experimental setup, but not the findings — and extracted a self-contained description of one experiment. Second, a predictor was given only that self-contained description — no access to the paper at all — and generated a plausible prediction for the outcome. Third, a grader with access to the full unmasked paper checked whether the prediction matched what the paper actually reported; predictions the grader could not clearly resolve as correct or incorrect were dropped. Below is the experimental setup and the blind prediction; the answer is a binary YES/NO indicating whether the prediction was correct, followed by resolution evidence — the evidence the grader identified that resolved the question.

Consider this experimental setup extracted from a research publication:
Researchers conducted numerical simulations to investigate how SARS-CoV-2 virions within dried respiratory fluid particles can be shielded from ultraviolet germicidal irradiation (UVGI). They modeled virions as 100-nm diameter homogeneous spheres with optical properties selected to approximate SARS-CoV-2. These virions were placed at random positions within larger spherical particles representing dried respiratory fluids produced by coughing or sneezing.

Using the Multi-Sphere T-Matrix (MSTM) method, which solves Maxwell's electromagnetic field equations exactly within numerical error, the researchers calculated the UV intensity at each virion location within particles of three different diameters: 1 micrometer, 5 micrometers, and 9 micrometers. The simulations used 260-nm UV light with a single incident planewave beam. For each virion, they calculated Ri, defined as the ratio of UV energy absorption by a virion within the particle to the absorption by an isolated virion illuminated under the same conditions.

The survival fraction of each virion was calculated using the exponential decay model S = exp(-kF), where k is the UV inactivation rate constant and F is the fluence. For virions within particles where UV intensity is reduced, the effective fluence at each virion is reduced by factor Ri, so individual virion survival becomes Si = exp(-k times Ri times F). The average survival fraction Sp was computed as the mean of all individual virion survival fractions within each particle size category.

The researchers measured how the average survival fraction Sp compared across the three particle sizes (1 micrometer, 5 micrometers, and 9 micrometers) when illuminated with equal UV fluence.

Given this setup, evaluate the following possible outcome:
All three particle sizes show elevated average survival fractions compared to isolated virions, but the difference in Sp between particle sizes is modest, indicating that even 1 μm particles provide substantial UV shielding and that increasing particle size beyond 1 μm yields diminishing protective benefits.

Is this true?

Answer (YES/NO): NO